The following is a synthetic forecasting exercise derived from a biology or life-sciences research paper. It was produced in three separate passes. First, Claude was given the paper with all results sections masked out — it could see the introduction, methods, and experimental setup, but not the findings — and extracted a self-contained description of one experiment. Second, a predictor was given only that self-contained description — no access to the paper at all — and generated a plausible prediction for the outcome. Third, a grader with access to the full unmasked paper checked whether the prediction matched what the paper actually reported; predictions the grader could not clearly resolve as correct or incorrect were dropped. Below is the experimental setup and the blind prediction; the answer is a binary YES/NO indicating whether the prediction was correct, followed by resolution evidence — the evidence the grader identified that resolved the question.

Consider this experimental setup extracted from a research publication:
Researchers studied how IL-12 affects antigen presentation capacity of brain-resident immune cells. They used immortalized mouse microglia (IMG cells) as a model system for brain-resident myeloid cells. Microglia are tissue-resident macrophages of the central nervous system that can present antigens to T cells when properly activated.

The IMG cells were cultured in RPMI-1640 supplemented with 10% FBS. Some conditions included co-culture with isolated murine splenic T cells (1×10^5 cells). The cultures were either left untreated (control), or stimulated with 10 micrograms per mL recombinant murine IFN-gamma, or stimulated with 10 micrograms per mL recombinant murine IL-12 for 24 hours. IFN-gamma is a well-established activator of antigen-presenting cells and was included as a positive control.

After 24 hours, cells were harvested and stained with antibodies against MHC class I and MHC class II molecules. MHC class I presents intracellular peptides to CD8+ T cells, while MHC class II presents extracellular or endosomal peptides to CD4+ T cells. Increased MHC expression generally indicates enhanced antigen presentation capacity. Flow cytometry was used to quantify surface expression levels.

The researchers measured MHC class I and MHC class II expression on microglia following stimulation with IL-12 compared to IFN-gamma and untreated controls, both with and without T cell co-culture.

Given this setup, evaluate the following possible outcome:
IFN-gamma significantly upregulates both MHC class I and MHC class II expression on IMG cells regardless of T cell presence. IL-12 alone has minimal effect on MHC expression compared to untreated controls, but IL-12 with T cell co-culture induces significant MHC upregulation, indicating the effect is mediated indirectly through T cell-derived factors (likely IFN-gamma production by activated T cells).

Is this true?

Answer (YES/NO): YES